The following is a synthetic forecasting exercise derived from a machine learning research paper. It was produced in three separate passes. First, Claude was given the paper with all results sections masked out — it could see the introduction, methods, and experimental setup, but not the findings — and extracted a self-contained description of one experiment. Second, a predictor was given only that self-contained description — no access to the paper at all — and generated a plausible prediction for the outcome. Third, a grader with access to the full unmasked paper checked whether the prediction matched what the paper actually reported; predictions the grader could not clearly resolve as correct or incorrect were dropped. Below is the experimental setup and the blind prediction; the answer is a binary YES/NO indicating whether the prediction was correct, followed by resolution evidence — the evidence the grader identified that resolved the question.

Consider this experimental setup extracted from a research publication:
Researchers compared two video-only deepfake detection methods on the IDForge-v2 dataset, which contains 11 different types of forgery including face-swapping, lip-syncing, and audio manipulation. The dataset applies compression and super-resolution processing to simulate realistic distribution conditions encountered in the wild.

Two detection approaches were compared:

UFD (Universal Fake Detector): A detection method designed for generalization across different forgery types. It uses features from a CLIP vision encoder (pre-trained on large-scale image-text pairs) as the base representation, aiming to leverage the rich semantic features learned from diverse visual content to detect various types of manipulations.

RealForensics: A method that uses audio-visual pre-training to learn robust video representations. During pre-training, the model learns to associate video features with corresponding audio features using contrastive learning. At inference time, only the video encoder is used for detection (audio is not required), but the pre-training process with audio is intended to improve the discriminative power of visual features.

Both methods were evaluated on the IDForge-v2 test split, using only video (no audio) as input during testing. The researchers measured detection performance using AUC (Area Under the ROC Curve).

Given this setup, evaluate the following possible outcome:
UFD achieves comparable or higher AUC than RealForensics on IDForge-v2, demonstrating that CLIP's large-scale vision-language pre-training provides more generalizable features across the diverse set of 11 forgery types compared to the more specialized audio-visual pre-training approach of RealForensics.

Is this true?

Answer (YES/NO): NO